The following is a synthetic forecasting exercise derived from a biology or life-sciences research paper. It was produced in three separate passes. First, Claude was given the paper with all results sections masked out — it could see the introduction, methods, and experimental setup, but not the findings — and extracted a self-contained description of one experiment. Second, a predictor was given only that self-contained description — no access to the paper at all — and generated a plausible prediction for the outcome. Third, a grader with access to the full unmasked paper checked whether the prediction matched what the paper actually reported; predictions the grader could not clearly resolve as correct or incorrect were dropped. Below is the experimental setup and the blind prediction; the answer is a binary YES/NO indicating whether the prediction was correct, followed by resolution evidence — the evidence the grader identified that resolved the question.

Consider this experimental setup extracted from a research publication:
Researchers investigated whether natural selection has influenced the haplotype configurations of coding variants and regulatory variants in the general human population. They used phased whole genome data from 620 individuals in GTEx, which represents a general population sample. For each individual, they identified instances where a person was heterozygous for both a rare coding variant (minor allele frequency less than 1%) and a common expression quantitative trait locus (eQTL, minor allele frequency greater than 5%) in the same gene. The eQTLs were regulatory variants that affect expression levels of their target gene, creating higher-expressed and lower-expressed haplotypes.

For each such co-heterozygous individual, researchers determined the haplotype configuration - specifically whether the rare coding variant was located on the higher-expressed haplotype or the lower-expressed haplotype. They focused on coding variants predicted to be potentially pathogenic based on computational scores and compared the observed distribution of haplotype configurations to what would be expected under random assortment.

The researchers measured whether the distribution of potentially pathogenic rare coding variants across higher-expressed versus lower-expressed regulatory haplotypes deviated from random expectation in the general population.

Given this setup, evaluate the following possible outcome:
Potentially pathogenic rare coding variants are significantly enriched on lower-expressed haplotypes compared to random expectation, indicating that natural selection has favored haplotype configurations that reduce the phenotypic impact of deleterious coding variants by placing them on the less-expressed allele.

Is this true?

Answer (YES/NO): NO